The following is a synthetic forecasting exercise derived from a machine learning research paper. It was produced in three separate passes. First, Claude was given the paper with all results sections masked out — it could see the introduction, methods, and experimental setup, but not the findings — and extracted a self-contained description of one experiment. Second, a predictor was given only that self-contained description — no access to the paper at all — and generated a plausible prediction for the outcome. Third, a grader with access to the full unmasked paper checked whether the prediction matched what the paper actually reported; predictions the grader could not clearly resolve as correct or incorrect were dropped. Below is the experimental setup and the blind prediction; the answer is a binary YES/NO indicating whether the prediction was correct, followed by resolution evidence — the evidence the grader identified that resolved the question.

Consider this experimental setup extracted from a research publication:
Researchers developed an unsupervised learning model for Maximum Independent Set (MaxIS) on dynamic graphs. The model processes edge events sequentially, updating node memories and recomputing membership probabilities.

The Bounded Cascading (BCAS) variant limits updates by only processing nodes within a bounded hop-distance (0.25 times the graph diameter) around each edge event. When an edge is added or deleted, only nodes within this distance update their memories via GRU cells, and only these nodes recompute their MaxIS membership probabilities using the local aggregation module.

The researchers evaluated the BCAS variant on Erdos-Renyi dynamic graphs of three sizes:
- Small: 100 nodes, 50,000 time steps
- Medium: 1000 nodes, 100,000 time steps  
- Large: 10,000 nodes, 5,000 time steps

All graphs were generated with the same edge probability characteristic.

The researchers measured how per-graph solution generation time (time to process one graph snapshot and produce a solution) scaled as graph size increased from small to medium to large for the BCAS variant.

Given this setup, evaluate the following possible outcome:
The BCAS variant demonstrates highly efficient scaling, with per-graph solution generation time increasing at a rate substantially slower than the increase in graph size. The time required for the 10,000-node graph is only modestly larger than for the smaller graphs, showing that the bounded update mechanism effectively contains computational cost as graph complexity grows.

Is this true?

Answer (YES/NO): NO